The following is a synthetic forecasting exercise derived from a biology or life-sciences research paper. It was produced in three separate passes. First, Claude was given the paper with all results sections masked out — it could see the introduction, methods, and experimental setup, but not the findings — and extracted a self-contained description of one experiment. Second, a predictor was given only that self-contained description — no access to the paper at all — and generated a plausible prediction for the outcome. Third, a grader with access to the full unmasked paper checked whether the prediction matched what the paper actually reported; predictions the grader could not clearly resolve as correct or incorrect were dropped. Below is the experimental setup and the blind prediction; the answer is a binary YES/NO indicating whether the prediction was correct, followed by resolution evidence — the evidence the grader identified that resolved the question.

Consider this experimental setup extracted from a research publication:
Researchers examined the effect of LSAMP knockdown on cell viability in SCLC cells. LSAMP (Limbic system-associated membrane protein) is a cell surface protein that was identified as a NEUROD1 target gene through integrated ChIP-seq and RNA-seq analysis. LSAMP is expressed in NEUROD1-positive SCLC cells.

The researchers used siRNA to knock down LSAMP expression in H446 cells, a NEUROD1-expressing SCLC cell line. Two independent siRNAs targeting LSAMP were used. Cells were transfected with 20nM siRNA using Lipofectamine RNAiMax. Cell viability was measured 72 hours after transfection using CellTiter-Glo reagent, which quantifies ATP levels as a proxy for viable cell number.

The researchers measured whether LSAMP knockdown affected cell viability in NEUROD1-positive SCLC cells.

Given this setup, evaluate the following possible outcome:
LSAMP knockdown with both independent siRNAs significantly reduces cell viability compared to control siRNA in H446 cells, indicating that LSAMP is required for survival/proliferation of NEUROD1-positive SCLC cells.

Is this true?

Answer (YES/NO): YES